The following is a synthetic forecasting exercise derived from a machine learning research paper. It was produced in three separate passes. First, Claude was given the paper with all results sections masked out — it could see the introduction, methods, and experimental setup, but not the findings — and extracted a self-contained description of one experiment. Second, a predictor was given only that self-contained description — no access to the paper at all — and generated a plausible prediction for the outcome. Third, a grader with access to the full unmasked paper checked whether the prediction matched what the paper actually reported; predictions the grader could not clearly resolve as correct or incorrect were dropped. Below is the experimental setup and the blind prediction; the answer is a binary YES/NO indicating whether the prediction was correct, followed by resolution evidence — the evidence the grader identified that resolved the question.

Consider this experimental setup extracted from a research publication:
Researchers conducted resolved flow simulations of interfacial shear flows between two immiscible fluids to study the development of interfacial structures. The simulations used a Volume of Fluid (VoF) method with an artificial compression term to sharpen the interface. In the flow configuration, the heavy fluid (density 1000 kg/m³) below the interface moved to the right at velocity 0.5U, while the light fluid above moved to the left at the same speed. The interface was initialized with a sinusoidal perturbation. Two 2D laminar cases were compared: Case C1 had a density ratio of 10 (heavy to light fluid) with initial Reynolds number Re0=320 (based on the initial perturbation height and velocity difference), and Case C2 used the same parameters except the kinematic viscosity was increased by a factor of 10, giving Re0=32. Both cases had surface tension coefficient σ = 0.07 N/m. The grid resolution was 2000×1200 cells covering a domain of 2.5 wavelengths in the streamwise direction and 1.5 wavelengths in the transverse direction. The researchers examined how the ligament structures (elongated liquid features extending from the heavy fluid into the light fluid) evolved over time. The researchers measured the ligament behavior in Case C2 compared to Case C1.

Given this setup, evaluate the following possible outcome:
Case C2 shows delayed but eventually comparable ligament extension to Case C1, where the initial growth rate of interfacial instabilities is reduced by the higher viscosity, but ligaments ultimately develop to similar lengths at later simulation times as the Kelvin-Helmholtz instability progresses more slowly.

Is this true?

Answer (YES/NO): NO